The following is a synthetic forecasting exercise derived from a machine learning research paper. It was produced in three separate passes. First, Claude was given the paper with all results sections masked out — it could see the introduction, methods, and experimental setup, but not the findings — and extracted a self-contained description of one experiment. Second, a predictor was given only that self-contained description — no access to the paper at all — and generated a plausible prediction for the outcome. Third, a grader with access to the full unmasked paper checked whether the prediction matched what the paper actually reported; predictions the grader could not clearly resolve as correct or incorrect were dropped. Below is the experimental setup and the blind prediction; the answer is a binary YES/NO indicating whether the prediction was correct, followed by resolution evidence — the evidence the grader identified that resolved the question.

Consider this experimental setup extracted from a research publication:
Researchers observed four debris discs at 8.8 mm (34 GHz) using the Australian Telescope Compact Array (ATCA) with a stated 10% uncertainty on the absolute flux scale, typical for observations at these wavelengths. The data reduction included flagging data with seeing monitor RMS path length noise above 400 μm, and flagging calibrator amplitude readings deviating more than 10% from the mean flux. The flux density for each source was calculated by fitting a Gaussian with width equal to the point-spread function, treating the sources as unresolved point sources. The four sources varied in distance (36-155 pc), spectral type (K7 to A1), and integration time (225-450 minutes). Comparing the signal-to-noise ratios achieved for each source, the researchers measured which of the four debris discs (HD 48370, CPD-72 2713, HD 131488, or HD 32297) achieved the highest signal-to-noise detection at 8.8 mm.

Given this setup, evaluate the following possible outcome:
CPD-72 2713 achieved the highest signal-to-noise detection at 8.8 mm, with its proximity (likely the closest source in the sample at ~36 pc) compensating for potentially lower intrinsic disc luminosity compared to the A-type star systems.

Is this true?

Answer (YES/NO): NO